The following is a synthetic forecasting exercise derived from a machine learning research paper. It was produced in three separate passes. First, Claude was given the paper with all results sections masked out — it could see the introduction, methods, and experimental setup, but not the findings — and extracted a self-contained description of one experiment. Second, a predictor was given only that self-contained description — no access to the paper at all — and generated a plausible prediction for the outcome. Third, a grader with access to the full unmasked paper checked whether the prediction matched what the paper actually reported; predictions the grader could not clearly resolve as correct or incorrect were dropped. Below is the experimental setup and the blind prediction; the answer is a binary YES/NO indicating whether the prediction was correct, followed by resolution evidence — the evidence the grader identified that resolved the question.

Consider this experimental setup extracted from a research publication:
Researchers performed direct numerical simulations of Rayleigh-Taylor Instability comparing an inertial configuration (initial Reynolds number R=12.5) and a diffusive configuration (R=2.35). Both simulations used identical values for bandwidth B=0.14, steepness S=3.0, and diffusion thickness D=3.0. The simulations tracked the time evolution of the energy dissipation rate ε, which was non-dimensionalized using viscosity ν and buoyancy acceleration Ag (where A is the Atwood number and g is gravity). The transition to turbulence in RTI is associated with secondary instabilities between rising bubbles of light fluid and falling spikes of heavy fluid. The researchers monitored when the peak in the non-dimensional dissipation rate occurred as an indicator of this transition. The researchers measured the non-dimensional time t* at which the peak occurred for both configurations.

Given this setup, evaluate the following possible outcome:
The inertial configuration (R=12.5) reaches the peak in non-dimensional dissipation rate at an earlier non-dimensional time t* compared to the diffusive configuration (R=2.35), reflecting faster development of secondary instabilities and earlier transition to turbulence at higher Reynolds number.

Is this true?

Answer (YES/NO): YES